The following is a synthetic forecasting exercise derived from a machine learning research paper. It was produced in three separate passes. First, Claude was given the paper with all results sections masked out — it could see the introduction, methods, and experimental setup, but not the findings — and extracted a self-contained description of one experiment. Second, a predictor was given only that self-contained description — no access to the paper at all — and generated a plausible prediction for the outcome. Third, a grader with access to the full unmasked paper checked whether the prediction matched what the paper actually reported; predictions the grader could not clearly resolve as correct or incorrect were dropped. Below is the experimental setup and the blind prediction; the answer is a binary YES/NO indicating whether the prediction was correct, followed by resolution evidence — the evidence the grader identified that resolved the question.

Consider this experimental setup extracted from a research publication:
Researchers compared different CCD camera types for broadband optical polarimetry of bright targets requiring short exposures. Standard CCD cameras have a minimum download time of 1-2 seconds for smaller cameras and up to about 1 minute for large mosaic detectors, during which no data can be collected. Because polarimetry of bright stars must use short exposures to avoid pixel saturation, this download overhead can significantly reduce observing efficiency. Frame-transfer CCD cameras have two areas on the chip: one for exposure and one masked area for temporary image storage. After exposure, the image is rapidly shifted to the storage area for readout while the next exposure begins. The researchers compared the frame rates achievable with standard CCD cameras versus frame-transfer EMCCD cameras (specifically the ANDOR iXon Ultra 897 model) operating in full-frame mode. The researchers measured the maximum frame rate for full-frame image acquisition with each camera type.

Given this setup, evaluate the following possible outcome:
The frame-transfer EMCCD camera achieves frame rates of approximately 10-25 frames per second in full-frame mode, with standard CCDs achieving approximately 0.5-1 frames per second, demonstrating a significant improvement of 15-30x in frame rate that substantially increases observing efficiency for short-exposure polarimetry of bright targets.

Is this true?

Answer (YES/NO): NO